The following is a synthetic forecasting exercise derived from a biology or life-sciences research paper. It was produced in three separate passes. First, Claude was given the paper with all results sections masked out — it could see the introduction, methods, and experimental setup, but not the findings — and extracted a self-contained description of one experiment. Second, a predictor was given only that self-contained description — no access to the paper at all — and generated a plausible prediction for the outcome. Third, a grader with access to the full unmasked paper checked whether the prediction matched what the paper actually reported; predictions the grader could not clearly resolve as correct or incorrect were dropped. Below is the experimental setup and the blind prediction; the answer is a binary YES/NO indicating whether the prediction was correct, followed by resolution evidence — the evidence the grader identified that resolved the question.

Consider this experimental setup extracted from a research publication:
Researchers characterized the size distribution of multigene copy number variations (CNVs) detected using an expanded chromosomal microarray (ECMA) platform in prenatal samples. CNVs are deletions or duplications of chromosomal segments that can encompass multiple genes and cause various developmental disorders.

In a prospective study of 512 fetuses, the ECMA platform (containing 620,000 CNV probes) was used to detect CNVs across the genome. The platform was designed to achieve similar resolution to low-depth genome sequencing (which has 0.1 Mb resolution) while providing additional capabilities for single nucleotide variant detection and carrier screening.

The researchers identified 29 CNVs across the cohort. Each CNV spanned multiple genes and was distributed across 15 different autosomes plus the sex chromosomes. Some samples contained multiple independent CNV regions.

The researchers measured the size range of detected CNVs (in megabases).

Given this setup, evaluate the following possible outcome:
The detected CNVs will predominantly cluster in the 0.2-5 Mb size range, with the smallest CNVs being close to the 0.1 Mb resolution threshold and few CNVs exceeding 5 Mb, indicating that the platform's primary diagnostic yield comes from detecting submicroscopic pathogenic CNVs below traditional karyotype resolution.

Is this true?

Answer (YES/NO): YES